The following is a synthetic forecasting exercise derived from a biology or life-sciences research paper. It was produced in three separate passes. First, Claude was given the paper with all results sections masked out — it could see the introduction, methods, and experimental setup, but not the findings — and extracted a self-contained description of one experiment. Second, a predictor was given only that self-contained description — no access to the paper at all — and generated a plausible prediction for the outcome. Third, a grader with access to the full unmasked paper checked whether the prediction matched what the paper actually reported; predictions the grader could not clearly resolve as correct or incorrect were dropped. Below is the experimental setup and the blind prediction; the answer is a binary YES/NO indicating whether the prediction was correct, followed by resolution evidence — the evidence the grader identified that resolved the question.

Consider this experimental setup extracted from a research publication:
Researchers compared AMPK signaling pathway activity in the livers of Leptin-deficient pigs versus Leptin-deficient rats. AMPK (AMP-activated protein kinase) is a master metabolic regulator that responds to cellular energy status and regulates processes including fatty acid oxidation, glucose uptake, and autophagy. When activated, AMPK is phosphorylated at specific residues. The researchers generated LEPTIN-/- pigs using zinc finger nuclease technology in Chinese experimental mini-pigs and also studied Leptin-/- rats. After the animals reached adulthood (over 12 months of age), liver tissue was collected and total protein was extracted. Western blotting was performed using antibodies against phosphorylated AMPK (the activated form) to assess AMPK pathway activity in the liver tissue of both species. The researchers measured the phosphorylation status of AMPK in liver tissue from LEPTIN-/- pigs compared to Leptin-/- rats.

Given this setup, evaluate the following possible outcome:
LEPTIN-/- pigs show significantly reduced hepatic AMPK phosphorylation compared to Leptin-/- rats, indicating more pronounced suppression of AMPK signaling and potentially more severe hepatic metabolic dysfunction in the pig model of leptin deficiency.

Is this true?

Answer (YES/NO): YES